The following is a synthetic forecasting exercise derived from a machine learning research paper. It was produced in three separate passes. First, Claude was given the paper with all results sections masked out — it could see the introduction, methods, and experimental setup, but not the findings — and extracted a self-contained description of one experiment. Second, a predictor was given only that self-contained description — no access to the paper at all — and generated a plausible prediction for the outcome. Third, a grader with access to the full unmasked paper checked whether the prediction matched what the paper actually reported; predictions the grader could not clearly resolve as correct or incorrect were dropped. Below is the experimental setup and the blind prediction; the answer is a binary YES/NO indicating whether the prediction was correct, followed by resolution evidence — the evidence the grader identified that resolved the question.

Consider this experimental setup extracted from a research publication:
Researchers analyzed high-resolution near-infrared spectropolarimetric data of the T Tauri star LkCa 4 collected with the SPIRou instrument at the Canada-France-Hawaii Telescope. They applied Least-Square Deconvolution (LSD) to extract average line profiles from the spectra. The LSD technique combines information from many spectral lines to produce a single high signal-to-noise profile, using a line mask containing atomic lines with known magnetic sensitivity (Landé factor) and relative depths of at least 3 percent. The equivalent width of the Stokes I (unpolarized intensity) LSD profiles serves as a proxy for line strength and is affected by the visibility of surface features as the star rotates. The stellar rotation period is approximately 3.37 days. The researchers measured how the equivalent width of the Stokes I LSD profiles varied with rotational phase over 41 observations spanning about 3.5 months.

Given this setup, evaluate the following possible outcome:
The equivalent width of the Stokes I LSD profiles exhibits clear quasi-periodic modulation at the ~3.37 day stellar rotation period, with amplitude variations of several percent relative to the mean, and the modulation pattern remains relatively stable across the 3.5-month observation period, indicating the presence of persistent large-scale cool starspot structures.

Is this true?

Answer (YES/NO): NO